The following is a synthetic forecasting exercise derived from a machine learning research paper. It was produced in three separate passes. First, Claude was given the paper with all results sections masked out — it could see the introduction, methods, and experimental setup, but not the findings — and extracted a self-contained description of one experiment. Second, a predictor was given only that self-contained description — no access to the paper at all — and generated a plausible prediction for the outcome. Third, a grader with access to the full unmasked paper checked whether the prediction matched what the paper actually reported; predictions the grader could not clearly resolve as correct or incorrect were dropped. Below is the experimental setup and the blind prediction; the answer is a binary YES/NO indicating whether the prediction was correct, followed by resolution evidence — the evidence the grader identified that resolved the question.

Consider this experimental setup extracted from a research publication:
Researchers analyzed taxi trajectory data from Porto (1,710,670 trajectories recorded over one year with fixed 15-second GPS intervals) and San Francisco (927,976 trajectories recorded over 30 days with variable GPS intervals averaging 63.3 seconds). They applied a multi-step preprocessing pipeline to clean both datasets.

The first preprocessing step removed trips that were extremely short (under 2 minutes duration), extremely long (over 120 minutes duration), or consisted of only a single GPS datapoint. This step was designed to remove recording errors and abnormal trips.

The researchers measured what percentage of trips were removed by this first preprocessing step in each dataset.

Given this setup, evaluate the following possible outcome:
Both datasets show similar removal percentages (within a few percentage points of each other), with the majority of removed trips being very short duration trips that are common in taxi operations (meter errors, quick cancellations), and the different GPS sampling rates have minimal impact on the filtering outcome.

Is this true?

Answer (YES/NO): NO